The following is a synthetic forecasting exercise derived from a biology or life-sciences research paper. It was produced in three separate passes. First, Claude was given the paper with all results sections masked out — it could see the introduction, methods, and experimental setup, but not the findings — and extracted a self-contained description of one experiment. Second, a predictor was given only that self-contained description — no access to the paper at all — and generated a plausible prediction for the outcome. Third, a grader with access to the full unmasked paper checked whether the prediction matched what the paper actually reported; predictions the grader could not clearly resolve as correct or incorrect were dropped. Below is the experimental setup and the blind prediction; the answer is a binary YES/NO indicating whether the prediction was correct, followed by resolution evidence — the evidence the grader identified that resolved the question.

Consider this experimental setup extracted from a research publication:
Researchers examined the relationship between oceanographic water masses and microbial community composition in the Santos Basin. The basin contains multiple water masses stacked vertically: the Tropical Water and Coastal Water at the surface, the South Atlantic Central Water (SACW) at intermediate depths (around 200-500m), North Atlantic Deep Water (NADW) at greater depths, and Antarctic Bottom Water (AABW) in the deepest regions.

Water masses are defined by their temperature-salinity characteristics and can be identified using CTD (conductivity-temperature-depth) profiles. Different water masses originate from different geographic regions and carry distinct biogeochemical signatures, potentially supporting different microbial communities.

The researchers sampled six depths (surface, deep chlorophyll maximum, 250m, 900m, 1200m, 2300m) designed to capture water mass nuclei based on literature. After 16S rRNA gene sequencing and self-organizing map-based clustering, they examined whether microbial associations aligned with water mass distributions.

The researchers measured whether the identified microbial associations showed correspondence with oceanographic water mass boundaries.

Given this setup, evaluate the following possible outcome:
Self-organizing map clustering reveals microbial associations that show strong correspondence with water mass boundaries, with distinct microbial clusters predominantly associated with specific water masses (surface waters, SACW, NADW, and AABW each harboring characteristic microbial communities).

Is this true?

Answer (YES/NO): NO